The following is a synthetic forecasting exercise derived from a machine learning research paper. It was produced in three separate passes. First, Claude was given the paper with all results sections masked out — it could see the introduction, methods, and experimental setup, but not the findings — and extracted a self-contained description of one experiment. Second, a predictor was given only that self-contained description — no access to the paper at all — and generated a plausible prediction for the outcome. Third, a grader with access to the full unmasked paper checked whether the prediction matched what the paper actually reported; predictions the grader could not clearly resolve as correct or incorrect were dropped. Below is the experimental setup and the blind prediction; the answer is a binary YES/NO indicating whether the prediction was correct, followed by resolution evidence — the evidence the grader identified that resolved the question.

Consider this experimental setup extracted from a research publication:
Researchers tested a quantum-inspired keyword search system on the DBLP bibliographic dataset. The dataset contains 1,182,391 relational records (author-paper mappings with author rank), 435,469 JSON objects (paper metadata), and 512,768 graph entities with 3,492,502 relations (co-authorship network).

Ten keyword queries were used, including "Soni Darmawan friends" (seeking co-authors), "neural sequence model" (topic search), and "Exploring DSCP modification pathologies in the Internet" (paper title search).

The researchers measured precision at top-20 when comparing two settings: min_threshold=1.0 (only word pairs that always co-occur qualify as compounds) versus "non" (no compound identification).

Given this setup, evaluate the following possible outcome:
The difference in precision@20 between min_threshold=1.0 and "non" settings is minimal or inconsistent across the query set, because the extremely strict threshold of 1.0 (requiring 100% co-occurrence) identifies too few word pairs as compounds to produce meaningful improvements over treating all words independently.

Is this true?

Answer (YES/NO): NO